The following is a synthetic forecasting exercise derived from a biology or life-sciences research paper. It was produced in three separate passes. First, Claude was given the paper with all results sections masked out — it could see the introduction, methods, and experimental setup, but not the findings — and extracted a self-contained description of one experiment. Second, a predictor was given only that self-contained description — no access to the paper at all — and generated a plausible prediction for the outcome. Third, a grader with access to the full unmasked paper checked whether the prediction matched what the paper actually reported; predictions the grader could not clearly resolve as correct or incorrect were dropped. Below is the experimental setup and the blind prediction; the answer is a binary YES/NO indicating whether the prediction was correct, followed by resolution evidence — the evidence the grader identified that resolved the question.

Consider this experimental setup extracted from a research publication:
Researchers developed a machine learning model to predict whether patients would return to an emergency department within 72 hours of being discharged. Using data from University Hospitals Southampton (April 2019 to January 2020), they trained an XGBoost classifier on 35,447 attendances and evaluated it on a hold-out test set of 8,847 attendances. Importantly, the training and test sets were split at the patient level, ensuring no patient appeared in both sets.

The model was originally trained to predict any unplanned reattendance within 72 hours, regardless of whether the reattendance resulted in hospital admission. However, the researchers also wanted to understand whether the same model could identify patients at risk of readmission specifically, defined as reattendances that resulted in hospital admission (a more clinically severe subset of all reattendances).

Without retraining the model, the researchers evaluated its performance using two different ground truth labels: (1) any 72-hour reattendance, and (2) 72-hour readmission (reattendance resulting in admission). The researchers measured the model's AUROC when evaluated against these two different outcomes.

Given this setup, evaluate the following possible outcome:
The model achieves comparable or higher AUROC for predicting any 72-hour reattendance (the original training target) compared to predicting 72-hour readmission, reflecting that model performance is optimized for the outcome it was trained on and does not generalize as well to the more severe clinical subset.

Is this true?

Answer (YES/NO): NO